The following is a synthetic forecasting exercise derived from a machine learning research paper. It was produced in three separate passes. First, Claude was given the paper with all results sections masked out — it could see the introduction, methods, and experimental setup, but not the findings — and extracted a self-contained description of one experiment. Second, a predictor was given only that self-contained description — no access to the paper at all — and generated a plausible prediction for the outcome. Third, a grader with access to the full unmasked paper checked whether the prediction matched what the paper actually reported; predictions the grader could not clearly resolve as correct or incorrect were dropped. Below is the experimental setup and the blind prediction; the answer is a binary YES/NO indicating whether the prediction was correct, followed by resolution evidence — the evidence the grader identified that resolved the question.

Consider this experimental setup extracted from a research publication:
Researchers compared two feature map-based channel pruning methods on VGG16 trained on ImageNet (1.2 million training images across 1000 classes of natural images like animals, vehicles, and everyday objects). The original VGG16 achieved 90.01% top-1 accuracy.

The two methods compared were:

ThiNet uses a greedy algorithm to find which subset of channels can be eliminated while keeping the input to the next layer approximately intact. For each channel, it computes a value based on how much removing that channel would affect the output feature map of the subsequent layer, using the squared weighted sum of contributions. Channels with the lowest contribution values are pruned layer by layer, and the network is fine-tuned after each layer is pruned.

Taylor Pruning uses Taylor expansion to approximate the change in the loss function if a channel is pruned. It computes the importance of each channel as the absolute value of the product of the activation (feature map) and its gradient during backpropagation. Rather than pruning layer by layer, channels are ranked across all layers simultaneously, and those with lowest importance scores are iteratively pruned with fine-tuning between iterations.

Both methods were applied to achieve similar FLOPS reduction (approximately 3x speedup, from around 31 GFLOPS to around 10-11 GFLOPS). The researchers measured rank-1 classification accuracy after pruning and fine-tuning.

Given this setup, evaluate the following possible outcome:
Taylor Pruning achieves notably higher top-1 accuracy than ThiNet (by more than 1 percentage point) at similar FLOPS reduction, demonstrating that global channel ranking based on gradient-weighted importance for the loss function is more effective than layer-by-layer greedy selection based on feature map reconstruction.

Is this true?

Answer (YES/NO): NO